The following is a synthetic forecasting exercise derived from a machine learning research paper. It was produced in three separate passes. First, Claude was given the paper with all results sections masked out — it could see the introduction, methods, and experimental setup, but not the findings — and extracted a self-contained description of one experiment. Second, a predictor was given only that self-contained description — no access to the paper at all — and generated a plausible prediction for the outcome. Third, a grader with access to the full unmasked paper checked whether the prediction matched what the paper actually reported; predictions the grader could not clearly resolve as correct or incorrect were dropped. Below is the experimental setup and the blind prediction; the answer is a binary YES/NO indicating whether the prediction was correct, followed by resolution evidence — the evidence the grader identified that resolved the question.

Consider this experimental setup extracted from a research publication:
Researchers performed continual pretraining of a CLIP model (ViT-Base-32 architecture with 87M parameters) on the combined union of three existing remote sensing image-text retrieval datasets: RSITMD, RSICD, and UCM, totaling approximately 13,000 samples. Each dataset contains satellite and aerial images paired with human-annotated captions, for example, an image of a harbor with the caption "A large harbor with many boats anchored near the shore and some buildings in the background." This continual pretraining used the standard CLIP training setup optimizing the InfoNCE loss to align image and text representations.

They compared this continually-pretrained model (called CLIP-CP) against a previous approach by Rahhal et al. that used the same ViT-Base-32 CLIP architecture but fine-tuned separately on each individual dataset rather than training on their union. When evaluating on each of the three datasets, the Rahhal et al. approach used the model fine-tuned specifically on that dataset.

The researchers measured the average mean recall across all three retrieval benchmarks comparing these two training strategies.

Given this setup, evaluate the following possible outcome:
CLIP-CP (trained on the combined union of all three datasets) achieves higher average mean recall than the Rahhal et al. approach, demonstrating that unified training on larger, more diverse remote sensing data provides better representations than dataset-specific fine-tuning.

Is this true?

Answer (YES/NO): YES